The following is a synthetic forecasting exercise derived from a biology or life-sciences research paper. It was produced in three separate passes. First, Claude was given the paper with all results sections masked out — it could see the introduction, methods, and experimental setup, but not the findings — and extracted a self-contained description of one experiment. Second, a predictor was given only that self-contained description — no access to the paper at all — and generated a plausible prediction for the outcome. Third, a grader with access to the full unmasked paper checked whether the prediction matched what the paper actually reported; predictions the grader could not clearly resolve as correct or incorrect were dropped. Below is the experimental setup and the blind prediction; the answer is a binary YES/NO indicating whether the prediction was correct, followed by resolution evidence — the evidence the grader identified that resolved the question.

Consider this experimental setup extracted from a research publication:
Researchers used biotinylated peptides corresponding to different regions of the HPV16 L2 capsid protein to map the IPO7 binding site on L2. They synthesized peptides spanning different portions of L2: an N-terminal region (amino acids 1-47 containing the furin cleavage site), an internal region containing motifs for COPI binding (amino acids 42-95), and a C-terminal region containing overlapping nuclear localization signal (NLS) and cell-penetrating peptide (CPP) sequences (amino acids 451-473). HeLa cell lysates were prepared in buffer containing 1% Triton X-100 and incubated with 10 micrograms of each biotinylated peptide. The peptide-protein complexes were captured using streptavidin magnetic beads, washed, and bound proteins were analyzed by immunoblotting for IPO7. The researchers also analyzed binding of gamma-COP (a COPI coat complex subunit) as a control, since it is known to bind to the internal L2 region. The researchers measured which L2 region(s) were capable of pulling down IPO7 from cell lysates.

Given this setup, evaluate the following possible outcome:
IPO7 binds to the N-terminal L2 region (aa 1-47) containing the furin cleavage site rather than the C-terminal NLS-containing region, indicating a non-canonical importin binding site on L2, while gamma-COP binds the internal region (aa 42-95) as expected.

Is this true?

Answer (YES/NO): NO